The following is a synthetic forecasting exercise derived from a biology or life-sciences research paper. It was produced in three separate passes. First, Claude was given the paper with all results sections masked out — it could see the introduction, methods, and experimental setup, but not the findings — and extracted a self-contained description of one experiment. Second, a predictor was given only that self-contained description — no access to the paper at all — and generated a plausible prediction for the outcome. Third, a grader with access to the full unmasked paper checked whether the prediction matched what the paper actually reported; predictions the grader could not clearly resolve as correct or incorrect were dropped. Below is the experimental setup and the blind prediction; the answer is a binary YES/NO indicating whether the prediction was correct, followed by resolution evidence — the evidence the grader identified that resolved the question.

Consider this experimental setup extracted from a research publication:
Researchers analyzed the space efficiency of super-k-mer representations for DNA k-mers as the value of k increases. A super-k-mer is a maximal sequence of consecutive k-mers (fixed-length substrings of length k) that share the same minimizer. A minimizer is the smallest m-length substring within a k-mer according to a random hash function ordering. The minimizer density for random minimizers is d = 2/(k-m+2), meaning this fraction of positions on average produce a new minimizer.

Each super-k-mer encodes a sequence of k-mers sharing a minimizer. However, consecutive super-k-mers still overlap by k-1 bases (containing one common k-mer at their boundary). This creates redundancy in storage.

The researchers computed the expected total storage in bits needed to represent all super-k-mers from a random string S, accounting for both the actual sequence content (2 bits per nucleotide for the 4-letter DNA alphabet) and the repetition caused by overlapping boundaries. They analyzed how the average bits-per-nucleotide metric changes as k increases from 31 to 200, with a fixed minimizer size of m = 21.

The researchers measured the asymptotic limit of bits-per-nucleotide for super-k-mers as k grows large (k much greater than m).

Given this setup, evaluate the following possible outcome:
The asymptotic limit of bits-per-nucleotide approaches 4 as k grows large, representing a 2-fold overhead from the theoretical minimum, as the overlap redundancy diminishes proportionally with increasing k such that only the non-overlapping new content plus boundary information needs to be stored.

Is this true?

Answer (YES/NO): NO